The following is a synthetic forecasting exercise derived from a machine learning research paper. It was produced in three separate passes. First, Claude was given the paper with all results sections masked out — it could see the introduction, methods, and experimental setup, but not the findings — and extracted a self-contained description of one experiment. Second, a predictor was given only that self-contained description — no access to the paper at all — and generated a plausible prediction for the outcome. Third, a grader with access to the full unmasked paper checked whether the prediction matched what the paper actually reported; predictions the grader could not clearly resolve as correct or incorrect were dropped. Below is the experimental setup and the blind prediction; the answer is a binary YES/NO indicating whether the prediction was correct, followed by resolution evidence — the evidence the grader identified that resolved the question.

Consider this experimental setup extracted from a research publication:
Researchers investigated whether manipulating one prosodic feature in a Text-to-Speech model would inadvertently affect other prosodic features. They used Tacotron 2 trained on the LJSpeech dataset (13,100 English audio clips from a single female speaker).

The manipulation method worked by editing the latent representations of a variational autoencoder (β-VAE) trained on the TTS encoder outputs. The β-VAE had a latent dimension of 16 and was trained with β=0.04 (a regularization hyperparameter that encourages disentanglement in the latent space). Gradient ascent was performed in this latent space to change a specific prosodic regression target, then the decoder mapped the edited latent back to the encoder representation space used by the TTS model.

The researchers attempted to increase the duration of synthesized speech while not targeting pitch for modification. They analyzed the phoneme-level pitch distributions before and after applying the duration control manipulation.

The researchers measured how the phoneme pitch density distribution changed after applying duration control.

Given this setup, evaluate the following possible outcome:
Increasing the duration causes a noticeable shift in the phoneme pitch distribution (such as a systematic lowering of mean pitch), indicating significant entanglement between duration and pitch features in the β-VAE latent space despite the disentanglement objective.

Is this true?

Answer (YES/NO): NO